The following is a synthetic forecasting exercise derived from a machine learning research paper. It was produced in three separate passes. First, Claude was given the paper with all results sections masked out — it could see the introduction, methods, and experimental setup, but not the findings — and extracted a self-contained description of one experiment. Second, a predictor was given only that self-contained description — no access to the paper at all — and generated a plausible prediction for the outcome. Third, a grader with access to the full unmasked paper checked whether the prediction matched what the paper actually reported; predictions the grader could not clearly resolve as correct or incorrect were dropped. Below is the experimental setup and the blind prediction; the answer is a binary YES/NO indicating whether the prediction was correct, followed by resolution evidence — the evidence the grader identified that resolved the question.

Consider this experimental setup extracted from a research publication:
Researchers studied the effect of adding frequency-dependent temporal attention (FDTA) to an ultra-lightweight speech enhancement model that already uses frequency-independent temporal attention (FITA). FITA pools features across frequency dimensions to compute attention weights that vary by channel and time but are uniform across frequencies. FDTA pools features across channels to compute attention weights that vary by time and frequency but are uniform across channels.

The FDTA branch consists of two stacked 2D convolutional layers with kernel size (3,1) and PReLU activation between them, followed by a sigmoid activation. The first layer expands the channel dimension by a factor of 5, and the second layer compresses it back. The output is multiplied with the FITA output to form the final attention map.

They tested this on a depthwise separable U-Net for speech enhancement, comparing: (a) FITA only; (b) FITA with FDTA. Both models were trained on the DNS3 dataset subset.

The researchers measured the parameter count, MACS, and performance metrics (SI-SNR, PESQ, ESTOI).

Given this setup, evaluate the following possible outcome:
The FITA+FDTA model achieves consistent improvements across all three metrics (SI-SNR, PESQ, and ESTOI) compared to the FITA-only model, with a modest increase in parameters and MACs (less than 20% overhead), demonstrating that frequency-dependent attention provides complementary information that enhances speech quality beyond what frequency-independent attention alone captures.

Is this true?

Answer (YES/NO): YES